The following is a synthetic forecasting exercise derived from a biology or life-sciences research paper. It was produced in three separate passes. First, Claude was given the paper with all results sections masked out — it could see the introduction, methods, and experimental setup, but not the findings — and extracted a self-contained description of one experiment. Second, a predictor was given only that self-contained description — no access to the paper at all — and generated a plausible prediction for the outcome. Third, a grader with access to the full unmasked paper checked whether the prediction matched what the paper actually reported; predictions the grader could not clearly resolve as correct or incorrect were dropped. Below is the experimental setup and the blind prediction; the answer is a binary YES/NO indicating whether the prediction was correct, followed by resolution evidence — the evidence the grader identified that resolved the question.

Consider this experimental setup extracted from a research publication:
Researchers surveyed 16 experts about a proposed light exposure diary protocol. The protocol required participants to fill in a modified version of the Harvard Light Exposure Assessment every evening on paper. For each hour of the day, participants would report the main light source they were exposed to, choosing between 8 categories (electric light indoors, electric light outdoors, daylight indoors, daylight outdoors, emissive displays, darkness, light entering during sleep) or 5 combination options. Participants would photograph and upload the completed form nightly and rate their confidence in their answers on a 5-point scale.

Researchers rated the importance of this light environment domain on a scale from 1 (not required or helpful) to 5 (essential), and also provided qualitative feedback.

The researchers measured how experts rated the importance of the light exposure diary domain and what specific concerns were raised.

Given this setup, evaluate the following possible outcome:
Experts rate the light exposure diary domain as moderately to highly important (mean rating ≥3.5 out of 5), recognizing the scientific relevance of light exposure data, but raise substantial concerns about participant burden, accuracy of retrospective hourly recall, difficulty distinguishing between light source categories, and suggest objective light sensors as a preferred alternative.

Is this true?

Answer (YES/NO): NO